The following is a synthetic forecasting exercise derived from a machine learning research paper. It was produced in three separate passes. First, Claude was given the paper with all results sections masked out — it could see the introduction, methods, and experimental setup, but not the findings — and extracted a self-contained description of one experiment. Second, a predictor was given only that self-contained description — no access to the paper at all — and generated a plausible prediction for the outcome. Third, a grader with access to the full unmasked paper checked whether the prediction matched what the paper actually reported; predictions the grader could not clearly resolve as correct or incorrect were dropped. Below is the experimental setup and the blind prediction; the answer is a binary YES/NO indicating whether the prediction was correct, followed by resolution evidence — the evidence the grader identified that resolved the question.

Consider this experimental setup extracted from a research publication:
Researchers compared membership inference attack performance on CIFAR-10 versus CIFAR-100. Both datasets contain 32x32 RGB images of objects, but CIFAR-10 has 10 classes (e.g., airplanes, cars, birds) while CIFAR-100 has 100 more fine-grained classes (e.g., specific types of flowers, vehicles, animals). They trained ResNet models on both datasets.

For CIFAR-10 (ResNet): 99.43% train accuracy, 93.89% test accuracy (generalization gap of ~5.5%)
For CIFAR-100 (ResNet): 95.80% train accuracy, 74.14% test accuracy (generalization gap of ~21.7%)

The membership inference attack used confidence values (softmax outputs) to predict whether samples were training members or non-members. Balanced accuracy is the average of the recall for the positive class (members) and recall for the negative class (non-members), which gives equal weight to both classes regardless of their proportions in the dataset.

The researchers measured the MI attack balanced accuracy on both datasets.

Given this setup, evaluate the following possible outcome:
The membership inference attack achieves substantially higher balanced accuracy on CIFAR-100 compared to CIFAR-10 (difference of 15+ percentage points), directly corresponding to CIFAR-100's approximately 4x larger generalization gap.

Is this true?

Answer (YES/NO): NO